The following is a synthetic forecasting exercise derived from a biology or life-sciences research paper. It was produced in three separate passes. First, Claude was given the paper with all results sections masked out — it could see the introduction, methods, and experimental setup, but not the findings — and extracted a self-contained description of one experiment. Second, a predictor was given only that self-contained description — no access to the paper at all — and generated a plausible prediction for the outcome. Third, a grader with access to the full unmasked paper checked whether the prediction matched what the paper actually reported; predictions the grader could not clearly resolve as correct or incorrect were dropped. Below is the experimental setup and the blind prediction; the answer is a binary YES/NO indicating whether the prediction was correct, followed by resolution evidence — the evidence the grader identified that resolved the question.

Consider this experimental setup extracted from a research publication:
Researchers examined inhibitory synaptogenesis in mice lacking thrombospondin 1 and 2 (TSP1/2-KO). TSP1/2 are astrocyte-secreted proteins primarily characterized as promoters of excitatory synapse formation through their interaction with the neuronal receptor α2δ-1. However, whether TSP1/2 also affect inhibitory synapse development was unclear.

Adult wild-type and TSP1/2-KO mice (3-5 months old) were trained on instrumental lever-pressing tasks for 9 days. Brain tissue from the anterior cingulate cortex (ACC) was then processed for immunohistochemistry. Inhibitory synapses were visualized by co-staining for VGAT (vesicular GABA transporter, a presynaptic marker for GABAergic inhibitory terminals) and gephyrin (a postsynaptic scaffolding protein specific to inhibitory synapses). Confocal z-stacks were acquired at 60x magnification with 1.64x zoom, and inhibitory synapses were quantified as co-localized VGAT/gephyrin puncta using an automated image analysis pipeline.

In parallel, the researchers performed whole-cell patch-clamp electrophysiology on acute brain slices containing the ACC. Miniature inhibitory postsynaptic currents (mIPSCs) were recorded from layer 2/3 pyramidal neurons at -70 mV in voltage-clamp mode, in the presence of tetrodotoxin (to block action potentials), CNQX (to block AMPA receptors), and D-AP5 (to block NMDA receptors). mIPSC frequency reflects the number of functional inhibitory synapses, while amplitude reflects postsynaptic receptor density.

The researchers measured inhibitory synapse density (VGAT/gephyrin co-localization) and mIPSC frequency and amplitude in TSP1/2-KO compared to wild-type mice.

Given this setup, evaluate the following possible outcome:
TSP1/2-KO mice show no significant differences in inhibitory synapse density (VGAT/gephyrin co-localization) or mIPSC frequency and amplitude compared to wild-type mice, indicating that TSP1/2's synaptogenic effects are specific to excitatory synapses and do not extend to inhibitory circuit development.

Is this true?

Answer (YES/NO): NO